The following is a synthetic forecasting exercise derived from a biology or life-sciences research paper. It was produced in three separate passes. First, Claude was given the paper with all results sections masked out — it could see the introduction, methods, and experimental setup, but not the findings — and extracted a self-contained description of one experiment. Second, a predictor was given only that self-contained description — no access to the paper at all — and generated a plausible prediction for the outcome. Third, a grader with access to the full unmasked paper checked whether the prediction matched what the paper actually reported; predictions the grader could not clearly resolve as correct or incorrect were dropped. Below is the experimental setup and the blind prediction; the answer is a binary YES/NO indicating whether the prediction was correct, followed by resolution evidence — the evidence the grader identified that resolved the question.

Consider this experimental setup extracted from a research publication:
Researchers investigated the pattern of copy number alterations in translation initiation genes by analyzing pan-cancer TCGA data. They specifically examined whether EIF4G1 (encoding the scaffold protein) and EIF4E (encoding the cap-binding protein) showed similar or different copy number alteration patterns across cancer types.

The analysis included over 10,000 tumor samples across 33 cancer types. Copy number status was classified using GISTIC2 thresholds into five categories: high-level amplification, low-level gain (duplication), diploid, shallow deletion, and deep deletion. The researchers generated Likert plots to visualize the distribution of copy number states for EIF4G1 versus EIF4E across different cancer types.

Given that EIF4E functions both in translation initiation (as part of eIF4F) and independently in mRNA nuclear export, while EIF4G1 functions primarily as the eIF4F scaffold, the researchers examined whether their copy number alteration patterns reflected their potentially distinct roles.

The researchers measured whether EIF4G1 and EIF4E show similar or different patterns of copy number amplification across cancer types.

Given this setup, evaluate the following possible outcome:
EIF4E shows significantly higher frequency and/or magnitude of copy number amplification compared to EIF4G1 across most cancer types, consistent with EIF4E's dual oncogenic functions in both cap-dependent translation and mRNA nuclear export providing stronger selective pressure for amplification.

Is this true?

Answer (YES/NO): NO